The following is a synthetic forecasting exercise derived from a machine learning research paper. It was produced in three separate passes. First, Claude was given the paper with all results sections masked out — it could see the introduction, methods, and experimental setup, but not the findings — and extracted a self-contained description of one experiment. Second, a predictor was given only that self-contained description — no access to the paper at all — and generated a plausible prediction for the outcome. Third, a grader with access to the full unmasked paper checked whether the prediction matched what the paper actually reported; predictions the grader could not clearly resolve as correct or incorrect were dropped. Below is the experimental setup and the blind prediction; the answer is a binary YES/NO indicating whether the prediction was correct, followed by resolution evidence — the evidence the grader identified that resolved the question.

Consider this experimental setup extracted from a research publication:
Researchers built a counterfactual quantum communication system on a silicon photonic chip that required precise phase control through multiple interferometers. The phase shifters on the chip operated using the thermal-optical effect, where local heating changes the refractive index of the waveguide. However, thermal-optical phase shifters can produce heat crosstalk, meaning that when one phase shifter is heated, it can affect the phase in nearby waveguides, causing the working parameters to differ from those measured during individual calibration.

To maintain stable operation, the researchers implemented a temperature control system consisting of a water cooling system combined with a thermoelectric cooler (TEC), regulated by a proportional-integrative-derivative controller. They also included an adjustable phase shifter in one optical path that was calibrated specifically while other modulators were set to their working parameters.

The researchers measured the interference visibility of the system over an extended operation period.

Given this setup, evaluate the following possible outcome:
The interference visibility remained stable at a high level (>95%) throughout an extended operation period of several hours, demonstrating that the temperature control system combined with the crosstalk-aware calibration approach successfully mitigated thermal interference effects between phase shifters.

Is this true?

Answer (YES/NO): YES